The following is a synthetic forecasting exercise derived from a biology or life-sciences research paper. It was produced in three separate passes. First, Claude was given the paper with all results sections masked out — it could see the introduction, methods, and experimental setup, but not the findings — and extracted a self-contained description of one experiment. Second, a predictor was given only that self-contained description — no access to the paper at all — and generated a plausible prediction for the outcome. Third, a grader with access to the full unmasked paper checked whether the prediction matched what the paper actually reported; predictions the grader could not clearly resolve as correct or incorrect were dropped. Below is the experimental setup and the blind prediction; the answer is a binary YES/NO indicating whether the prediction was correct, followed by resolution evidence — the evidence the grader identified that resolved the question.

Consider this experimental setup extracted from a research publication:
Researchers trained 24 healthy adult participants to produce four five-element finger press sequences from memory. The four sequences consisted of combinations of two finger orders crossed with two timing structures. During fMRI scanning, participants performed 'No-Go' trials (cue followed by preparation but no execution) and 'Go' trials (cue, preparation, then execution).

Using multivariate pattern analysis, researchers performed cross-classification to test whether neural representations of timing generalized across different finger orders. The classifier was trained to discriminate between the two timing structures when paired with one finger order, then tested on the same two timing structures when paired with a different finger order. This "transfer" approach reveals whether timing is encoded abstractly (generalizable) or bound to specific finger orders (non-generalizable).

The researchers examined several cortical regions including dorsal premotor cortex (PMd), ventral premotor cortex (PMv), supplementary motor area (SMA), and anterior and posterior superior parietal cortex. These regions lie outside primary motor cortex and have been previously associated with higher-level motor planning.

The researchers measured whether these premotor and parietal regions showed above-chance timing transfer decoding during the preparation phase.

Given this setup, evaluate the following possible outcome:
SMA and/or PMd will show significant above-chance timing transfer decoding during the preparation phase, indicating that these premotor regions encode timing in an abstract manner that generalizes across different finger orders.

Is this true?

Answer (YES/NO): NO